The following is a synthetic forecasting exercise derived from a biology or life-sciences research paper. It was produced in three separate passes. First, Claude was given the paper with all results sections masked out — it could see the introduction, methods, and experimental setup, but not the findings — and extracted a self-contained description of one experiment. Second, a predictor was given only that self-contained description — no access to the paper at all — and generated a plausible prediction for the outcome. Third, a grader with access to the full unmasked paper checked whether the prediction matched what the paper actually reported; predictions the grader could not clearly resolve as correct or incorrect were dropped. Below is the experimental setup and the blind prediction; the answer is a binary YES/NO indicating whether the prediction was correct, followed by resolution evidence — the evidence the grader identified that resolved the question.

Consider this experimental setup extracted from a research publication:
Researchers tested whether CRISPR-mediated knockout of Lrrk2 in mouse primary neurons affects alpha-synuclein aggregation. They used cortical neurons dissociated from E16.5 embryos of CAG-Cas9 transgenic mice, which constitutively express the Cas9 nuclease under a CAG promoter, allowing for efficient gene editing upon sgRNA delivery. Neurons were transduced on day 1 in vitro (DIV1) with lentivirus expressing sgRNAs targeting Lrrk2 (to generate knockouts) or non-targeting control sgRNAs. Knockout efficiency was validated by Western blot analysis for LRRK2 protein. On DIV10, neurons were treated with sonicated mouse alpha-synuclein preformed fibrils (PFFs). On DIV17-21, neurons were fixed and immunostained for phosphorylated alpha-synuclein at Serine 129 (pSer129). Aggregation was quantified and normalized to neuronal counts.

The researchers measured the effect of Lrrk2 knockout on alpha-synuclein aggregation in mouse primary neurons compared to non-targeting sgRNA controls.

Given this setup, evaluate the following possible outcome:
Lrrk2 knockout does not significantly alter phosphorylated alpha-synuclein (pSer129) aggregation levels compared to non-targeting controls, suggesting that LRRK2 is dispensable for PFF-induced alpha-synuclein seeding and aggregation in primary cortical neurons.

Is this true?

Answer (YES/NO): NO